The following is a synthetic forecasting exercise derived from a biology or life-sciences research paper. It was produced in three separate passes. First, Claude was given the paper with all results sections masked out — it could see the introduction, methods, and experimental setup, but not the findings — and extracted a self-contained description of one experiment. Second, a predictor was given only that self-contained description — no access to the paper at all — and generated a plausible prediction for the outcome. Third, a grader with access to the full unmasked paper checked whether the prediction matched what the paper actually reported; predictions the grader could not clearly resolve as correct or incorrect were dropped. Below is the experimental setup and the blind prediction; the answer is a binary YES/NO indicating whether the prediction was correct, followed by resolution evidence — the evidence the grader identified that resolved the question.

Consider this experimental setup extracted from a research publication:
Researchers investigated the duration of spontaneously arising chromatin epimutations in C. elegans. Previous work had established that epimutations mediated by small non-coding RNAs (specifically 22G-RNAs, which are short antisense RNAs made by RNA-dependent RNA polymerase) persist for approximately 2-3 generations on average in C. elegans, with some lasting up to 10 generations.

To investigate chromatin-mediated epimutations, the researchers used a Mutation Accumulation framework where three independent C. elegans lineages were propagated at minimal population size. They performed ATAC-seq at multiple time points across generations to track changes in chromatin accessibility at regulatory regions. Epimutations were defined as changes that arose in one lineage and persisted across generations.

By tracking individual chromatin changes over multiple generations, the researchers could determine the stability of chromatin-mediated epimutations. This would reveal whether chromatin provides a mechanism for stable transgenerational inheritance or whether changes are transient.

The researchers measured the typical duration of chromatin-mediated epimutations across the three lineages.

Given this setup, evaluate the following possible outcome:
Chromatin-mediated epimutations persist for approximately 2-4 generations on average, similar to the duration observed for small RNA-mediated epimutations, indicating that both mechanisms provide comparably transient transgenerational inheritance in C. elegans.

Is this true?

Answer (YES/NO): NO